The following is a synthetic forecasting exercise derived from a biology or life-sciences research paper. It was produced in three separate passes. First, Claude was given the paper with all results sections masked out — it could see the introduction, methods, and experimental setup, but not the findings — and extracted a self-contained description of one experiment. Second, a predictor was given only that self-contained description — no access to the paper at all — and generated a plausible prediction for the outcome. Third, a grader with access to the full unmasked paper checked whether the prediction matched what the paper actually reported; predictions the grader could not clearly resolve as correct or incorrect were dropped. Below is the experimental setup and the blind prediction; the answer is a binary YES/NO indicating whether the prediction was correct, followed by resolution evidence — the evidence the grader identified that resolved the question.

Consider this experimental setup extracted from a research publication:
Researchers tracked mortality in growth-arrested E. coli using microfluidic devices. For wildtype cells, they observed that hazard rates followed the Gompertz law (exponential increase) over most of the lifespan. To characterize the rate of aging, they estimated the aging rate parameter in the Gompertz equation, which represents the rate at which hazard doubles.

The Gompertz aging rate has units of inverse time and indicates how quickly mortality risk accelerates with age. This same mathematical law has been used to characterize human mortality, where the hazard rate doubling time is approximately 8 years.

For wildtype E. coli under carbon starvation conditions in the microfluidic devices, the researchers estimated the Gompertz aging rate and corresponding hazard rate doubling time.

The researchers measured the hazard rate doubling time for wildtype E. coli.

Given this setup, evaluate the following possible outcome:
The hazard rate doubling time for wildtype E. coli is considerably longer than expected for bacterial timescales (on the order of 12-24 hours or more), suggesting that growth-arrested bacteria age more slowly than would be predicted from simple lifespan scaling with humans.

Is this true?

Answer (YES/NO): NO